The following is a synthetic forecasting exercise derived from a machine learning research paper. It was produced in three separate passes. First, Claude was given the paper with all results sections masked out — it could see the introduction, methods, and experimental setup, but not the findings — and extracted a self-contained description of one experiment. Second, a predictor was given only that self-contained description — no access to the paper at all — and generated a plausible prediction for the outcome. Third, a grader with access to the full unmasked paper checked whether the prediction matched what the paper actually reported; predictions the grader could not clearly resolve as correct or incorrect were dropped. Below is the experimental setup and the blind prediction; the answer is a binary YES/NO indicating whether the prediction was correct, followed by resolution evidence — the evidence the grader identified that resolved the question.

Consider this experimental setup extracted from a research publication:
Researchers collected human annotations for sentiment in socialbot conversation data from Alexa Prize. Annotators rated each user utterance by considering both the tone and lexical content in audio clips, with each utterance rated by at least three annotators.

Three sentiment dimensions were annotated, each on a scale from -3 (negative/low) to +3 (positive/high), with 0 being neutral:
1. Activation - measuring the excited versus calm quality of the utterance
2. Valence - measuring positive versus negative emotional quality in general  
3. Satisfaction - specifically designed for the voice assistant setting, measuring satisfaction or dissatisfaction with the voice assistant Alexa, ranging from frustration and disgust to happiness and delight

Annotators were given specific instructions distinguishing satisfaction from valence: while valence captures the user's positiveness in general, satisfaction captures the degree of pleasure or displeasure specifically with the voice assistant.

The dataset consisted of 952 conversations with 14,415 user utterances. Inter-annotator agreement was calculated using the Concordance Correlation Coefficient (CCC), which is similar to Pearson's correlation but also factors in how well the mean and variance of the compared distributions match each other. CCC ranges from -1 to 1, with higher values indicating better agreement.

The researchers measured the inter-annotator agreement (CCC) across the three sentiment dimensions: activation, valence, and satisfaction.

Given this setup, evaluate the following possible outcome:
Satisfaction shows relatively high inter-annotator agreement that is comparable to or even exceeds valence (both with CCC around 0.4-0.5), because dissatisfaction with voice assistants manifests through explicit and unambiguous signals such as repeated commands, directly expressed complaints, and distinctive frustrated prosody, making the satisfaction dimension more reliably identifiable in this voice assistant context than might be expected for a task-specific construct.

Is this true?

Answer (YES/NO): NO